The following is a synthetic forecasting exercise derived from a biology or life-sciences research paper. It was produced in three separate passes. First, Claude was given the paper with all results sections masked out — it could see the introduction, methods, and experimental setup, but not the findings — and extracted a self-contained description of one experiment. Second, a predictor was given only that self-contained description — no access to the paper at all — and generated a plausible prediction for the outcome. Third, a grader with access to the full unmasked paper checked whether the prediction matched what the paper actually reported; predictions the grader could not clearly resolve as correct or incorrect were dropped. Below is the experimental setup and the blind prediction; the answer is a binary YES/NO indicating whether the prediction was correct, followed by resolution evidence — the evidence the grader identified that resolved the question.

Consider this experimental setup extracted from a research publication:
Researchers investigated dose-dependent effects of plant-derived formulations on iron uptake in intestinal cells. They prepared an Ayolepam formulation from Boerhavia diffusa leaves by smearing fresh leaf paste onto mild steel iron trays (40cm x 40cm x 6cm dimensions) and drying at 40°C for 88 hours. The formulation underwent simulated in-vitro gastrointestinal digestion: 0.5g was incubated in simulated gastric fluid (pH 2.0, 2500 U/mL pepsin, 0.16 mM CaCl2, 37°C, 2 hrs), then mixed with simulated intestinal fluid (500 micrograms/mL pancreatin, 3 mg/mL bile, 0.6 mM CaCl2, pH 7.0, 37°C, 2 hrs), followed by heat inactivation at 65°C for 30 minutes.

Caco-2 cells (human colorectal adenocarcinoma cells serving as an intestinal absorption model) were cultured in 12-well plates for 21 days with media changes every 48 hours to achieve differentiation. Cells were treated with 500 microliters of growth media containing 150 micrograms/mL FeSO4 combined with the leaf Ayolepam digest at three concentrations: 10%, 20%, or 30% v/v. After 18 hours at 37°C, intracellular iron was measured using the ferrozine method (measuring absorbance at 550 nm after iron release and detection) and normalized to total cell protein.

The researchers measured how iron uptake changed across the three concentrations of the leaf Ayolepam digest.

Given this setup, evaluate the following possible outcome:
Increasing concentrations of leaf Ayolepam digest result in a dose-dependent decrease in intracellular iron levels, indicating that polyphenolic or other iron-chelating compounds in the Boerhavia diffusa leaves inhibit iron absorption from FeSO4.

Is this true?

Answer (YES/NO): NO